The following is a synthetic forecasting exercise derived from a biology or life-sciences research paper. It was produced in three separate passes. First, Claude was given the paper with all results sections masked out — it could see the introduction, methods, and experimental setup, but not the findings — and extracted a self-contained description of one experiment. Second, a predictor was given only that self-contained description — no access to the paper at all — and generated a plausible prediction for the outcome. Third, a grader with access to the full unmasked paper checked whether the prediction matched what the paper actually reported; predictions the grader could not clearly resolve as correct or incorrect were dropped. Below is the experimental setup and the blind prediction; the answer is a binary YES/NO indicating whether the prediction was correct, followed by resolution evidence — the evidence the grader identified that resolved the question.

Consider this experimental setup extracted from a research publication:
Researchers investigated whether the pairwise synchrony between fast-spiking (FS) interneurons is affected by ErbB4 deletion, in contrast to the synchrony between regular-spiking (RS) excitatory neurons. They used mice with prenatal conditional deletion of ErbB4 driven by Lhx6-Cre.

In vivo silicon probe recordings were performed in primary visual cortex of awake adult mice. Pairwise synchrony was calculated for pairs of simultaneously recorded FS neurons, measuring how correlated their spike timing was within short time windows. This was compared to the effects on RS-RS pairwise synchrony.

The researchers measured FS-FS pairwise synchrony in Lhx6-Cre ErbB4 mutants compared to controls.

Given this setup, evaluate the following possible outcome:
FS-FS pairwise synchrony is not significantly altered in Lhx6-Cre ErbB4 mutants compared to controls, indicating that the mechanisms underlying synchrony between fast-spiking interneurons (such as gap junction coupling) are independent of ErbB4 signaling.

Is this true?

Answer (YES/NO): YES